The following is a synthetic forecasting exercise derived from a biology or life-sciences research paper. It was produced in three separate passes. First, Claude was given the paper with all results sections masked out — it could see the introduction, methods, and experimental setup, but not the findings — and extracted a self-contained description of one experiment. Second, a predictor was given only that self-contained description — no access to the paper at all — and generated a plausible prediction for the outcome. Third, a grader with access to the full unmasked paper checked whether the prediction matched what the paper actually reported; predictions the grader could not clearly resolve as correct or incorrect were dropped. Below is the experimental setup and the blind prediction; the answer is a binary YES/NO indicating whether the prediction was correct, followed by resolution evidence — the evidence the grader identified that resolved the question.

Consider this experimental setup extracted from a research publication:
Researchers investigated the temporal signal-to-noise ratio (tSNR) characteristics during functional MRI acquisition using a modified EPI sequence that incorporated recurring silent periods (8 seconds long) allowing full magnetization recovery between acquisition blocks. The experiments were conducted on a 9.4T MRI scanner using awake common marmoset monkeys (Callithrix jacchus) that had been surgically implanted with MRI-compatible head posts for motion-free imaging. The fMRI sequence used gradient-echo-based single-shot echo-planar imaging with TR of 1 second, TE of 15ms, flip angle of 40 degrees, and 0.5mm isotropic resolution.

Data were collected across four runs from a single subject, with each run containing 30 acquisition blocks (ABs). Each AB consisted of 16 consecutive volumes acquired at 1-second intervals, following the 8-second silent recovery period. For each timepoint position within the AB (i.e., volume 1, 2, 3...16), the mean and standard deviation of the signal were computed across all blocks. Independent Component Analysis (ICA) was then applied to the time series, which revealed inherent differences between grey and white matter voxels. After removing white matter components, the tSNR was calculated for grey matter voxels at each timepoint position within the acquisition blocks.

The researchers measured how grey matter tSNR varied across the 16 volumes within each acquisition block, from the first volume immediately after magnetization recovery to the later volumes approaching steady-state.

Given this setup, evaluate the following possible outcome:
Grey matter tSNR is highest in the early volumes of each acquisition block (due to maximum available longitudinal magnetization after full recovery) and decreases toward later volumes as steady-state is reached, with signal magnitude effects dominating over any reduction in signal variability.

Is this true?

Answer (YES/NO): YES